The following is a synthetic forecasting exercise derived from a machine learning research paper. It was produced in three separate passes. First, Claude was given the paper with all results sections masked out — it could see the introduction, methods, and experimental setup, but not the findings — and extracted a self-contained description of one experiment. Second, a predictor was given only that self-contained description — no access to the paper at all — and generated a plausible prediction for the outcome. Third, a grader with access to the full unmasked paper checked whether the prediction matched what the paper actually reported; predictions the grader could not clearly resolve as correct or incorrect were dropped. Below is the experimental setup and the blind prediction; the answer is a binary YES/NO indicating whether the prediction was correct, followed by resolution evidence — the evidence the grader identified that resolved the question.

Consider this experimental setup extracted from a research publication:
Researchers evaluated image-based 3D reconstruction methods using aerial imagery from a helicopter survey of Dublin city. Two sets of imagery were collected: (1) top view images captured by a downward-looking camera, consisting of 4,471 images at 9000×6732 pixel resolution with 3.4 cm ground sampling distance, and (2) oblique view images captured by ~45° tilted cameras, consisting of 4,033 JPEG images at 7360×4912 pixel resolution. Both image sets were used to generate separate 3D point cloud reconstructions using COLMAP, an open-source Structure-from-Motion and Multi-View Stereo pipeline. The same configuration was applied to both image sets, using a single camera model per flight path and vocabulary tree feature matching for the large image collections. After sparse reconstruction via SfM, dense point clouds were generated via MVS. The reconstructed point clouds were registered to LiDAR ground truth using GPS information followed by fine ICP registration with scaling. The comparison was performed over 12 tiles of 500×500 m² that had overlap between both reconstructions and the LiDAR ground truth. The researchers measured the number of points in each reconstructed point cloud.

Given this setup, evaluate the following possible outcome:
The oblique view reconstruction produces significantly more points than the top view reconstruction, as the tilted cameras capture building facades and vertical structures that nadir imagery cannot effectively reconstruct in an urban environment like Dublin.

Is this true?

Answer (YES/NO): NO